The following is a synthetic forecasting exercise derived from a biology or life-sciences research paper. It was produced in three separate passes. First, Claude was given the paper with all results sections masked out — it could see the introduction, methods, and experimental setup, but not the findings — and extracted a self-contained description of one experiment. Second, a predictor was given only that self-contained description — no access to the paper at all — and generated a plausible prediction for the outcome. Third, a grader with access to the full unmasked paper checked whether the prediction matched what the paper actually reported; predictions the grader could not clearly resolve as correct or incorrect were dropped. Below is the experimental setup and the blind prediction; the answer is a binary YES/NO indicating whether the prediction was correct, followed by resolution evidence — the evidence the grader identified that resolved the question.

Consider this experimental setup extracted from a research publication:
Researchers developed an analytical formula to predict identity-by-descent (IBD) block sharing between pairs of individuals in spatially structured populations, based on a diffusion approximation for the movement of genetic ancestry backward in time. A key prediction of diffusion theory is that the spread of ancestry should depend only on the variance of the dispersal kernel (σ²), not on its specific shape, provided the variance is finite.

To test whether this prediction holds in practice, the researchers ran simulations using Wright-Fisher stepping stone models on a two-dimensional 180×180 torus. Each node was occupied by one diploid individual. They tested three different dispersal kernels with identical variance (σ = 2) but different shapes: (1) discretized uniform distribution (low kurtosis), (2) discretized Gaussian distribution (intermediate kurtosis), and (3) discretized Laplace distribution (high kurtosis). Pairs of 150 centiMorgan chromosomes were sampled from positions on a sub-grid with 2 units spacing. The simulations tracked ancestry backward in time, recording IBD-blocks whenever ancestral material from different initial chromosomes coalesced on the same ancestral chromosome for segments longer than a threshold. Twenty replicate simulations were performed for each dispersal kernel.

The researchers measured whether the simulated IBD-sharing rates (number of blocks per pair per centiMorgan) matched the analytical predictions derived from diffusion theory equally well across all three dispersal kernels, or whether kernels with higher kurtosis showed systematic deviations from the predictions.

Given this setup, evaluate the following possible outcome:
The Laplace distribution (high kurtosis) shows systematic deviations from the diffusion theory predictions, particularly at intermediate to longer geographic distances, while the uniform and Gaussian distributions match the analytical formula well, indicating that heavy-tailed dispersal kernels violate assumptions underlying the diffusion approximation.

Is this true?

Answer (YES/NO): NO